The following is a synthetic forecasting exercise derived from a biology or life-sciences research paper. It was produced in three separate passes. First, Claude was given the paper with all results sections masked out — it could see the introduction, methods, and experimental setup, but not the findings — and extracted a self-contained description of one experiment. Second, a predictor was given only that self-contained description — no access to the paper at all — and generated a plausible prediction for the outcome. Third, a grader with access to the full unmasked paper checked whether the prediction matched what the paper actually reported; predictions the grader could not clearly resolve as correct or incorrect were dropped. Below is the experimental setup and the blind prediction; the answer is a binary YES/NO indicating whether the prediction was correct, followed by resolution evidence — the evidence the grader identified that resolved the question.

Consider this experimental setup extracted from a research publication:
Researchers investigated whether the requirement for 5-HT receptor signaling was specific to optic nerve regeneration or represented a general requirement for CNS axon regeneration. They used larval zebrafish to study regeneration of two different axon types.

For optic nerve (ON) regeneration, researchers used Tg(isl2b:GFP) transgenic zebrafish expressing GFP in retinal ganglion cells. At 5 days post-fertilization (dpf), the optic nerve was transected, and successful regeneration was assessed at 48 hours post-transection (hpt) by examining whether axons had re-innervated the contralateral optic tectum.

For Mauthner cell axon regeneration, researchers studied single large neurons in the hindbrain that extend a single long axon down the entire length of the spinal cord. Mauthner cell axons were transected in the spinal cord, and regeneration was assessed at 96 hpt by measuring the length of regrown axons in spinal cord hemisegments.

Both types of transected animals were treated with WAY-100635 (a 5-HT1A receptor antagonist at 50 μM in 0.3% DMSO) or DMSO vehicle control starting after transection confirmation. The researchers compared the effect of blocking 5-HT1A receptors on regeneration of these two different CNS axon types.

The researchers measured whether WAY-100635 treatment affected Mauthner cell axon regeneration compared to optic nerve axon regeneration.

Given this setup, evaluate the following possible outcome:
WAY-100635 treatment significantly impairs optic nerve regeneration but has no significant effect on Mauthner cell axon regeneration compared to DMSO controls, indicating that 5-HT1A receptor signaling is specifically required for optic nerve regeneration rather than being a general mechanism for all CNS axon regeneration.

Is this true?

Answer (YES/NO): YES